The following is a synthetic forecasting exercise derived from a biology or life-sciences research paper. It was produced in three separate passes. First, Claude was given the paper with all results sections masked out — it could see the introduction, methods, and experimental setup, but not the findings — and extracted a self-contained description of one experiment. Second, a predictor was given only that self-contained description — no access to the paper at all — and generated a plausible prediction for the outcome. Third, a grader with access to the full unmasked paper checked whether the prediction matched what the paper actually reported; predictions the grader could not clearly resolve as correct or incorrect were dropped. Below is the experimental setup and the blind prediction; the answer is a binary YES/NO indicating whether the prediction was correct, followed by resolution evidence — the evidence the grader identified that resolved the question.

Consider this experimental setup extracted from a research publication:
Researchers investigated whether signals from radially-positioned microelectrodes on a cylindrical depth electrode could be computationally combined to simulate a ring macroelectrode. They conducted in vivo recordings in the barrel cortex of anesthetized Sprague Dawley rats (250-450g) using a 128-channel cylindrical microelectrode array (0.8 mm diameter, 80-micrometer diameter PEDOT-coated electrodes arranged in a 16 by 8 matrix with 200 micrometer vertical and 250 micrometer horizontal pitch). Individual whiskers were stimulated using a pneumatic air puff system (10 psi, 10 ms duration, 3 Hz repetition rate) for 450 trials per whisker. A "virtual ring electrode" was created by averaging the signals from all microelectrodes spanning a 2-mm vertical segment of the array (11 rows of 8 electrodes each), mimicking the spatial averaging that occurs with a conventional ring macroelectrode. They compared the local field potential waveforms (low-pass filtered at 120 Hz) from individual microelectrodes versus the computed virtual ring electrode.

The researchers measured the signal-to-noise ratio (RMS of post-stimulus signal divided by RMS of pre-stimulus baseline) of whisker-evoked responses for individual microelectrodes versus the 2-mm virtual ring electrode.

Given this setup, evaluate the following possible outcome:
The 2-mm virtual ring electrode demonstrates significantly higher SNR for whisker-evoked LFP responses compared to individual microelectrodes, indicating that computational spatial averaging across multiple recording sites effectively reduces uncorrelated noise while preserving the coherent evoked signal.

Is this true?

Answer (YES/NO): NO